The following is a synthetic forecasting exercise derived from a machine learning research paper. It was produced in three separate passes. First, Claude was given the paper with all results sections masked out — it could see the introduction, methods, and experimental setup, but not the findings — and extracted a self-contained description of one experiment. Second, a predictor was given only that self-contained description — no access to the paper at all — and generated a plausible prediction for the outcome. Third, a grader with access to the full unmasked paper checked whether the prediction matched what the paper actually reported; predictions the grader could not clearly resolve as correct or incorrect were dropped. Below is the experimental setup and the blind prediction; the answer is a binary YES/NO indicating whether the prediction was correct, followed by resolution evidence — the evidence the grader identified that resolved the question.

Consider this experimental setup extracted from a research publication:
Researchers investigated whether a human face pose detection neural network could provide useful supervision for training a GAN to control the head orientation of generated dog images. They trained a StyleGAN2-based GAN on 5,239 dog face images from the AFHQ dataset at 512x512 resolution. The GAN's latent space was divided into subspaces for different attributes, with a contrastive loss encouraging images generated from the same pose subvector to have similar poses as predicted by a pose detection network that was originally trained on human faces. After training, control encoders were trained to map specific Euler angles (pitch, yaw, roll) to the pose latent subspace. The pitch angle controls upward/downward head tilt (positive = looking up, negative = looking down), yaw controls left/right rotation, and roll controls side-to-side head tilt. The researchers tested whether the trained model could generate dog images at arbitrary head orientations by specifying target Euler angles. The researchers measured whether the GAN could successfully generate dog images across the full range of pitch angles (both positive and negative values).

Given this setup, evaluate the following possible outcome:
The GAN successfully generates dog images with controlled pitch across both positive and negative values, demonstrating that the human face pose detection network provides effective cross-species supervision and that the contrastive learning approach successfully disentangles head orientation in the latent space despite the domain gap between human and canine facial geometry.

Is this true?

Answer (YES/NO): NO